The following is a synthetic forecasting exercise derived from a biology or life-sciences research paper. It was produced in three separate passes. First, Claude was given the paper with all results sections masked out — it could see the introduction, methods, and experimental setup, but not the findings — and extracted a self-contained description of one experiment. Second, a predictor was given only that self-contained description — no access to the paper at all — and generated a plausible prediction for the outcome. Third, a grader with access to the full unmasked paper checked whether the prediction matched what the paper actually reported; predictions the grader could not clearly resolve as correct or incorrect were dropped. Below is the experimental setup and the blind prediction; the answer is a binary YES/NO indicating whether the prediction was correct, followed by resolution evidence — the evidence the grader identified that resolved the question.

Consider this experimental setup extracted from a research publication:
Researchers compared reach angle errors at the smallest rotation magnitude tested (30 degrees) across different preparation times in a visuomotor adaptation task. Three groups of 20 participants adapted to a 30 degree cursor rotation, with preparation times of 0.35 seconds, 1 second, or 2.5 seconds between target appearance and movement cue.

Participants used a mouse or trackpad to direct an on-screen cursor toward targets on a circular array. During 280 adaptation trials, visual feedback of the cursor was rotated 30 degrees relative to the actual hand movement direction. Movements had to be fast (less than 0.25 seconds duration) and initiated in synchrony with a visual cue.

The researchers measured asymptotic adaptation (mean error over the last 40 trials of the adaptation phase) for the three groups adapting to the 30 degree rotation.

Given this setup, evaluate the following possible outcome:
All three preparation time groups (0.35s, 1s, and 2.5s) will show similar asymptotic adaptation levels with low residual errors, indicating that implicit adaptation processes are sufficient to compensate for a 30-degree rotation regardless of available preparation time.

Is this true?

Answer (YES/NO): NO